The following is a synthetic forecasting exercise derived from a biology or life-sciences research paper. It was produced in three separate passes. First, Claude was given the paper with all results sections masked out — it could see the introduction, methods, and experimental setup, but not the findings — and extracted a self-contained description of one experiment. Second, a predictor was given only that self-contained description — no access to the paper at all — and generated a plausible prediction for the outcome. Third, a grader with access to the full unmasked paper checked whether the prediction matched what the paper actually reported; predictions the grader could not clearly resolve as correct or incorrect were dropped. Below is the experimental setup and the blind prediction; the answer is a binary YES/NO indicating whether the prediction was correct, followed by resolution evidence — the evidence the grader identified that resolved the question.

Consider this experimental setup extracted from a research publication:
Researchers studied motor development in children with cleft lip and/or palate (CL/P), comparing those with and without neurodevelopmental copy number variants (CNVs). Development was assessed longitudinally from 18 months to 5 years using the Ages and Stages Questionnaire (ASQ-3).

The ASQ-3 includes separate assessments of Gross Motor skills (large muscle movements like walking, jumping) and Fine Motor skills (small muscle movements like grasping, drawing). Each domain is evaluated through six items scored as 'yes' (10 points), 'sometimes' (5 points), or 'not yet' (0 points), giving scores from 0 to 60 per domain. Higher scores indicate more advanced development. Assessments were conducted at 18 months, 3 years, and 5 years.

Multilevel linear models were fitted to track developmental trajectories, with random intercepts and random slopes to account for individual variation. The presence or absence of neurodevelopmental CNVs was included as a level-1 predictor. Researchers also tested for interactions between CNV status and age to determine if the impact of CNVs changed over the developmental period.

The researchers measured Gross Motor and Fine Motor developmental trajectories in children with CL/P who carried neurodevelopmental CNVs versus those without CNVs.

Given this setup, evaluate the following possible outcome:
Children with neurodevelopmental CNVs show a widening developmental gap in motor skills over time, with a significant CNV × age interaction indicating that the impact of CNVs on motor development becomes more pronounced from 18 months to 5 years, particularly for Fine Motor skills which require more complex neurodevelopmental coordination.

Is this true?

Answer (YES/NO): NO